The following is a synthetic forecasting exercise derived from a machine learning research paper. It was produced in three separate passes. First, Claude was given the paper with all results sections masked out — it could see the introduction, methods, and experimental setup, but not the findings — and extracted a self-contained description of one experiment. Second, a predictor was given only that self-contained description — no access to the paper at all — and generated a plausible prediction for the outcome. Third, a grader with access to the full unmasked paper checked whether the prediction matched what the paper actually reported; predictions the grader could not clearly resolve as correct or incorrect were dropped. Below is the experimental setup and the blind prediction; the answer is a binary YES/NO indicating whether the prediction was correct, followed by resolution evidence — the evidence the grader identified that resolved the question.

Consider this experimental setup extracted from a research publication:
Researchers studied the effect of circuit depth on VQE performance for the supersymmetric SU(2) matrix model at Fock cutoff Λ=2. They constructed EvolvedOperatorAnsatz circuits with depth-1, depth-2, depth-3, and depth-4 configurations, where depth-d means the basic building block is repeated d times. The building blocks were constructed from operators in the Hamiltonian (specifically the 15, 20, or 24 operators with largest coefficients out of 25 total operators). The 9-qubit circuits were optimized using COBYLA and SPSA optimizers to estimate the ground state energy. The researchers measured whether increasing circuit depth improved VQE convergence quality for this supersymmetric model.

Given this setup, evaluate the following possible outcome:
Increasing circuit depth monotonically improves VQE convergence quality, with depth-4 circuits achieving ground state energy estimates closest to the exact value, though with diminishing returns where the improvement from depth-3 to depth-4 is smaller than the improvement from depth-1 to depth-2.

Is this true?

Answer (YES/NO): NO